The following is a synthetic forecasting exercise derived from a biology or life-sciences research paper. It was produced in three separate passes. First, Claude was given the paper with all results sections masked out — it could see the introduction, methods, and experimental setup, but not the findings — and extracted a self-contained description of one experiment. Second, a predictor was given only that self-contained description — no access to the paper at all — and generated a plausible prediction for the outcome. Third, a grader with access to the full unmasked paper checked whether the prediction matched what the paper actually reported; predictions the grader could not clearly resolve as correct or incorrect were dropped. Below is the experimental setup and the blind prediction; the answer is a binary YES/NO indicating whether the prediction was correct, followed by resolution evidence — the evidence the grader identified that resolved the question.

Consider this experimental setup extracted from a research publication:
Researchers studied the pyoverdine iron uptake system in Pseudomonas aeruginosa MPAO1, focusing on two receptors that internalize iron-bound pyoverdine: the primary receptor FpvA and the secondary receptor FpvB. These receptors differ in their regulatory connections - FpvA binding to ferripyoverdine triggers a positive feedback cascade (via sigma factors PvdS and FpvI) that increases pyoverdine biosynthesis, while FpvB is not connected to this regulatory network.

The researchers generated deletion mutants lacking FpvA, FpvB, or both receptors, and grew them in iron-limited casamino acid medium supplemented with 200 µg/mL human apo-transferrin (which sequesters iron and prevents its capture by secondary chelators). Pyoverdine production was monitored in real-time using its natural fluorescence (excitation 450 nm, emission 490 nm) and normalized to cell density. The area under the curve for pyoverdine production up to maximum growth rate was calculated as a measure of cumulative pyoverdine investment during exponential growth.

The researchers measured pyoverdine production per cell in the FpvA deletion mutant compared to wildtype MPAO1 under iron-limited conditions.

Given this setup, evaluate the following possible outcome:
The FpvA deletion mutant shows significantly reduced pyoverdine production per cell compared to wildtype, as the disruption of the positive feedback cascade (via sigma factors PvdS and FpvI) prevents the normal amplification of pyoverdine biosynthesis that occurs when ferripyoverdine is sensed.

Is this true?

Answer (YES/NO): YES